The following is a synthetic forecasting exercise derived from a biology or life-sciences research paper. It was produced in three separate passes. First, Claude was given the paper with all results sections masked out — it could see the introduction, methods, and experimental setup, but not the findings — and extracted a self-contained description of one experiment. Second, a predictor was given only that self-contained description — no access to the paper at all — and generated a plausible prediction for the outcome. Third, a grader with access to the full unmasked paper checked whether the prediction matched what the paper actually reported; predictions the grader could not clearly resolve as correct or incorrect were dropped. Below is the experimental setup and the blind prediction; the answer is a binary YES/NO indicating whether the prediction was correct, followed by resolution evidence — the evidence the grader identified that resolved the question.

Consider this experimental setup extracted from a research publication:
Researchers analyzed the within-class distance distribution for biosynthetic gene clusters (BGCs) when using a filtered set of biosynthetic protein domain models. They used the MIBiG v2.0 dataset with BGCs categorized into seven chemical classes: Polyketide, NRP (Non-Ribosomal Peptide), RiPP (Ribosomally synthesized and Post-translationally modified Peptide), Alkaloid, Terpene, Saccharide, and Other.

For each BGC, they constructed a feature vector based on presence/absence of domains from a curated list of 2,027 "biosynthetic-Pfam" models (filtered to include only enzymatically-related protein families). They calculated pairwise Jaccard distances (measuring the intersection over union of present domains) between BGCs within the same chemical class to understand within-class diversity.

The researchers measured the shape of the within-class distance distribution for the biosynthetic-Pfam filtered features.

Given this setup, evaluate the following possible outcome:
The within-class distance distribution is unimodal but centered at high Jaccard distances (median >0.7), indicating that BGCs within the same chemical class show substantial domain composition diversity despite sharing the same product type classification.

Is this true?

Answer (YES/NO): NO